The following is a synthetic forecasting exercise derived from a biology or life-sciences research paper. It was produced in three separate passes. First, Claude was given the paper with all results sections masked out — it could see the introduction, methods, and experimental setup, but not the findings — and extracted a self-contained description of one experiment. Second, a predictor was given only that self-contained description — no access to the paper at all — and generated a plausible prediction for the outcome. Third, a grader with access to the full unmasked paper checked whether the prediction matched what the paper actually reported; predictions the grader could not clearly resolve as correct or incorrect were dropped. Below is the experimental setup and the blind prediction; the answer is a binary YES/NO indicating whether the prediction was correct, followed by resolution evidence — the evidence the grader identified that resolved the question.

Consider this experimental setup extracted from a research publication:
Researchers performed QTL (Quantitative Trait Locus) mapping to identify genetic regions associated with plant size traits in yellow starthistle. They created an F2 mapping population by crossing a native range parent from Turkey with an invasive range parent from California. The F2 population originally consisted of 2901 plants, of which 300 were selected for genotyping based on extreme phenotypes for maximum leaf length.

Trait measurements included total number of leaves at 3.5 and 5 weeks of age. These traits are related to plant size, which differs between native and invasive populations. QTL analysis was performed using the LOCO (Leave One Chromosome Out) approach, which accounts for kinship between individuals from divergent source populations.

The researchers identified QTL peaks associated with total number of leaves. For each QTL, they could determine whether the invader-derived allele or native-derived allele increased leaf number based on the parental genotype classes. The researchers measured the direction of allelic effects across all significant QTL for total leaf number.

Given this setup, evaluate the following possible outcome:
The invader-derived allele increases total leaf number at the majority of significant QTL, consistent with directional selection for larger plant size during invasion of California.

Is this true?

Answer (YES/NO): YES